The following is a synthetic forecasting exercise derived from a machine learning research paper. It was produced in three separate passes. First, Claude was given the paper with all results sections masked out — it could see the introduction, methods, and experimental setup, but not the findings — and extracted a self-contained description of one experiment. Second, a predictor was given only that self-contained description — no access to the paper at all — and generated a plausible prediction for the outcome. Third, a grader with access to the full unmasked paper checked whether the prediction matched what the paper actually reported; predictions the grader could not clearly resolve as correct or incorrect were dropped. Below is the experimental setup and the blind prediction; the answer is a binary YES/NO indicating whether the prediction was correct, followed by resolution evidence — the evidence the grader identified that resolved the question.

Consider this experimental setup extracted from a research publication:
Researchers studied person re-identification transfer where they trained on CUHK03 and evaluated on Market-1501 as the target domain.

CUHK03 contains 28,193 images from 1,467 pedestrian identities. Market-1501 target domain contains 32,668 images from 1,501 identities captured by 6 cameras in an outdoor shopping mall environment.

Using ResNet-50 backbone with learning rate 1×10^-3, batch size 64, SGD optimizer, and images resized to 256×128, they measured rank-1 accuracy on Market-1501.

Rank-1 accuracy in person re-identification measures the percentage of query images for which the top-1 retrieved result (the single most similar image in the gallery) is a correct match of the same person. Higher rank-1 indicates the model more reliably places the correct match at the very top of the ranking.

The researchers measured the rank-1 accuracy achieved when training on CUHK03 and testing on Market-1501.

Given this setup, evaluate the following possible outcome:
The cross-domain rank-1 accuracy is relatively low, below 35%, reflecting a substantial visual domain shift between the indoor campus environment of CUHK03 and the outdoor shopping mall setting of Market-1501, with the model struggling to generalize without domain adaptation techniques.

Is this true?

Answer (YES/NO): YES